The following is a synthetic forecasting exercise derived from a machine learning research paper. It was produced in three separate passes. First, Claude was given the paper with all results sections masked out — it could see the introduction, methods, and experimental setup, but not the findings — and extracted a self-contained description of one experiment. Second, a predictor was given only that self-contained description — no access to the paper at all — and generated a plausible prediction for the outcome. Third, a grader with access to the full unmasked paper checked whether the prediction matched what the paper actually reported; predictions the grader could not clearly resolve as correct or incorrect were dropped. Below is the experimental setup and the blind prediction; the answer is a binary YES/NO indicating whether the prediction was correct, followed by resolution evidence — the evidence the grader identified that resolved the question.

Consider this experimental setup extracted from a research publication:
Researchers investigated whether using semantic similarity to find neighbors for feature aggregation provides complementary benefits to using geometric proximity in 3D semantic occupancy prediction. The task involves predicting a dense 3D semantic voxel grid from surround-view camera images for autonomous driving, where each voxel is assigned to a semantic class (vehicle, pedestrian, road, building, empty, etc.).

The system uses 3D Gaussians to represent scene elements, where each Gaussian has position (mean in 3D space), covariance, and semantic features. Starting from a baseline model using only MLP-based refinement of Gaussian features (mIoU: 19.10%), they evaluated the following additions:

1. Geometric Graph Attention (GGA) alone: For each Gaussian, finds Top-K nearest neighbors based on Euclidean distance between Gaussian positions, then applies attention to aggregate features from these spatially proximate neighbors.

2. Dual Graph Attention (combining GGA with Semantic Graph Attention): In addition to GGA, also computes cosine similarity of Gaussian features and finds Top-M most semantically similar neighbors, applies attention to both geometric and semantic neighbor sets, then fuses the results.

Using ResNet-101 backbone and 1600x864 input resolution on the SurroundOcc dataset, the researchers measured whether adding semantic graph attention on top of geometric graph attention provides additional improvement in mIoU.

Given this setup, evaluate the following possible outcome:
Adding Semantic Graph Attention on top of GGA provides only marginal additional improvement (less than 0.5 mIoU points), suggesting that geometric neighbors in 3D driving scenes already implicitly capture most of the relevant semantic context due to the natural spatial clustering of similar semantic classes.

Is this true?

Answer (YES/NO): NO